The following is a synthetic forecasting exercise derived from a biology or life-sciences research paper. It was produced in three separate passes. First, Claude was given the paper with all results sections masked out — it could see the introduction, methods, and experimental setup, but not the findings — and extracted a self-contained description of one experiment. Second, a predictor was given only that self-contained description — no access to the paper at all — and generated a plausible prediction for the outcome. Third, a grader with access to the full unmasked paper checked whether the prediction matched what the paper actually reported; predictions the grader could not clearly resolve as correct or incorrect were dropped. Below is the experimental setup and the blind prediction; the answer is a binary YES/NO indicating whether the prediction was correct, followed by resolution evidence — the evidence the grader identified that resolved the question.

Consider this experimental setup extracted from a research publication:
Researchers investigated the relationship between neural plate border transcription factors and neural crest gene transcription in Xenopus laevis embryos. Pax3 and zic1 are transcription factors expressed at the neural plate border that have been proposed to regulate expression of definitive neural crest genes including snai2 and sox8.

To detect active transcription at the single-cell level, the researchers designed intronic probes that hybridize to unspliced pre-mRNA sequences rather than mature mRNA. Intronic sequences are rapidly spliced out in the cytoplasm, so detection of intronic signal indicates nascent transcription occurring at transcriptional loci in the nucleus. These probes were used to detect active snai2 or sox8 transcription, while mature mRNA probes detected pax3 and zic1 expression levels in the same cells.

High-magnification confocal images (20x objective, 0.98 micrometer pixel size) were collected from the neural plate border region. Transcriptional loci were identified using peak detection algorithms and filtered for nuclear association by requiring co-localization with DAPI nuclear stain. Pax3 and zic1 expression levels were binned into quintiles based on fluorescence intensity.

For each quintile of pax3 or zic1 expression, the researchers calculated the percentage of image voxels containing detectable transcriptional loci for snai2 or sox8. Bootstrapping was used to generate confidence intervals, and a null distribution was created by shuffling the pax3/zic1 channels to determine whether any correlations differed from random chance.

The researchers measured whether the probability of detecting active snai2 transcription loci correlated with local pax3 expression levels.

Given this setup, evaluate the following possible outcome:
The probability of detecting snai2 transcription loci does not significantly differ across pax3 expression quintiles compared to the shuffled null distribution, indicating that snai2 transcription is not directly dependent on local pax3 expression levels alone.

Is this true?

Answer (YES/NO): NO